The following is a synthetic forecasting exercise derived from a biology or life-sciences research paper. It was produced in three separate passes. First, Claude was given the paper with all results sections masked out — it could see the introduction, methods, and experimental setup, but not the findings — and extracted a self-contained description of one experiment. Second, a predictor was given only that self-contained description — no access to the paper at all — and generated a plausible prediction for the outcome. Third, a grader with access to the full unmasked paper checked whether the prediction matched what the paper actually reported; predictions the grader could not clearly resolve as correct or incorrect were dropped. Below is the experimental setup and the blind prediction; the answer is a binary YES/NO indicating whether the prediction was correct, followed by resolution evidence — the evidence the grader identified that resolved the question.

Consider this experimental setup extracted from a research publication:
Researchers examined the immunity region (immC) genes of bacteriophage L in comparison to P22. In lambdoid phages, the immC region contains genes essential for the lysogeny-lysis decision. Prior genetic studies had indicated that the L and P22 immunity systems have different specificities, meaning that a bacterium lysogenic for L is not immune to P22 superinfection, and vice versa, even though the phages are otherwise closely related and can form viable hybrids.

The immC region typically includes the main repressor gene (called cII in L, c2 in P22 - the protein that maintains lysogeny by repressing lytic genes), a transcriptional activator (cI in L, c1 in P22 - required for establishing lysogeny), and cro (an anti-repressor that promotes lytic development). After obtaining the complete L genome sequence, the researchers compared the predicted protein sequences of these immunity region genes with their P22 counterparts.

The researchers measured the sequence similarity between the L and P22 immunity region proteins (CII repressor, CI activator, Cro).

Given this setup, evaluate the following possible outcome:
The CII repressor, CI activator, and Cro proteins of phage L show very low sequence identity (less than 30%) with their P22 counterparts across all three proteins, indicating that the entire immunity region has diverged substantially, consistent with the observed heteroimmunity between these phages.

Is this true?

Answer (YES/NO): NO